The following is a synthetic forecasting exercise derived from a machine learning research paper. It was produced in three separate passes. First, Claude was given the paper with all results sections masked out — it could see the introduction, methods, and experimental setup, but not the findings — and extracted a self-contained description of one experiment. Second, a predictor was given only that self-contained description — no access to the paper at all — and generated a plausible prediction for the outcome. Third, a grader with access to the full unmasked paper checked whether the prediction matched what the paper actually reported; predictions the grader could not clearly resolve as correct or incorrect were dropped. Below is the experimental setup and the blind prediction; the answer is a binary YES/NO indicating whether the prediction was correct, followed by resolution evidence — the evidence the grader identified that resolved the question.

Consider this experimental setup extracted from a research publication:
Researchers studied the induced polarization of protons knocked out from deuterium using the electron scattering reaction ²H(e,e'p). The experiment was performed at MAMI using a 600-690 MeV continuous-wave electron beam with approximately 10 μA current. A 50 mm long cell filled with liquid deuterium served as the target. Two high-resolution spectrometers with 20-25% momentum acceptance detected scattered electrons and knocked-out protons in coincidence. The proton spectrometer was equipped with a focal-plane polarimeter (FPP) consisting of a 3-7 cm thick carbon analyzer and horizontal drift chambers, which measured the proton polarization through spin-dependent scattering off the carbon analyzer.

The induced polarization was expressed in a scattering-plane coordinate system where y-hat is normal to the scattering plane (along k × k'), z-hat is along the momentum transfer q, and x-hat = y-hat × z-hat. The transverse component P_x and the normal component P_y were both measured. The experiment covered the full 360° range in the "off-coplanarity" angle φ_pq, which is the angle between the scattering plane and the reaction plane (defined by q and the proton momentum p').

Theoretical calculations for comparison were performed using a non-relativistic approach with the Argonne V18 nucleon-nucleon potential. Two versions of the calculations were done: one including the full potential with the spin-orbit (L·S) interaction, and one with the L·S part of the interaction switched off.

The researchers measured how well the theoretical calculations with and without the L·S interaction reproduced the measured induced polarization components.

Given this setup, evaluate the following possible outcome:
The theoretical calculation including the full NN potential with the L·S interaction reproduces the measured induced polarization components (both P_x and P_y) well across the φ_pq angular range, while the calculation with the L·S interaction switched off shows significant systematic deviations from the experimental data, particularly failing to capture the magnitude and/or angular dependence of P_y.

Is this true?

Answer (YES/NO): NO